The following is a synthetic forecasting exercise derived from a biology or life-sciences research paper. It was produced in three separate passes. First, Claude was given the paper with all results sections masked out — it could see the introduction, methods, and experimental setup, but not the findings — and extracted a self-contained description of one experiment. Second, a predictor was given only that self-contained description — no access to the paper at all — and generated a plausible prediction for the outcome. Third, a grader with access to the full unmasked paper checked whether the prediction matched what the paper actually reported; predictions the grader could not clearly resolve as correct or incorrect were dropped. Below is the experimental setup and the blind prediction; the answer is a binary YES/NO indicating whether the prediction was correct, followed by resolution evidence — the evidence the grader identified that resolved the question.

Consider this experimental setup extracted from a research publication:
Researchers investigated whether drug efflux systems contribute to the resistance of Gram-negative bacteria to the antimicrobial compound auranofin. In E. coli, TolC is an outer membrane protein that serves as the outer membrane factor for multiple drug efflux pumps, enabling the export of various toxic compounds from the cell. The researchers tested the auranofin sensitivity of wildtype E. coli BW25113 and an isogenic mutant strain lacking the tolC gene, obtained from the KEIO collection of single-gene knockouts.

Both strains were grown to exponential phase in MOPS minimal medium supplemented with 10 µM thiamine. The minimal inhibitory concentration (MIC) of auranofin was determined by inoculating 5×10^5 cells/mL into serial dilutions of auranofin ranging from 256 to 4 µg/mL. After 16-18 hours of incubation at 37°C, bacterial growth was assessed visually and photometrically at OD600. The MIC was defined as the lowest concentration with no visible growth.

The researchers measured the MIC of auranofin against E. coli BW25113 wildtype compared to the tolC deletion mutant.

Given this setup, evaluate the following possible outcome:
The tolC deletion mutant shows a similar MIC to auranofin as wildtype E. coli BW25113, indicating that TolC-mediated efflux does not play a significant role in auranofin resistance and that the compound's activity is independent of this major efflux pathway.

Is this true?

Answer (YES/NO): NO